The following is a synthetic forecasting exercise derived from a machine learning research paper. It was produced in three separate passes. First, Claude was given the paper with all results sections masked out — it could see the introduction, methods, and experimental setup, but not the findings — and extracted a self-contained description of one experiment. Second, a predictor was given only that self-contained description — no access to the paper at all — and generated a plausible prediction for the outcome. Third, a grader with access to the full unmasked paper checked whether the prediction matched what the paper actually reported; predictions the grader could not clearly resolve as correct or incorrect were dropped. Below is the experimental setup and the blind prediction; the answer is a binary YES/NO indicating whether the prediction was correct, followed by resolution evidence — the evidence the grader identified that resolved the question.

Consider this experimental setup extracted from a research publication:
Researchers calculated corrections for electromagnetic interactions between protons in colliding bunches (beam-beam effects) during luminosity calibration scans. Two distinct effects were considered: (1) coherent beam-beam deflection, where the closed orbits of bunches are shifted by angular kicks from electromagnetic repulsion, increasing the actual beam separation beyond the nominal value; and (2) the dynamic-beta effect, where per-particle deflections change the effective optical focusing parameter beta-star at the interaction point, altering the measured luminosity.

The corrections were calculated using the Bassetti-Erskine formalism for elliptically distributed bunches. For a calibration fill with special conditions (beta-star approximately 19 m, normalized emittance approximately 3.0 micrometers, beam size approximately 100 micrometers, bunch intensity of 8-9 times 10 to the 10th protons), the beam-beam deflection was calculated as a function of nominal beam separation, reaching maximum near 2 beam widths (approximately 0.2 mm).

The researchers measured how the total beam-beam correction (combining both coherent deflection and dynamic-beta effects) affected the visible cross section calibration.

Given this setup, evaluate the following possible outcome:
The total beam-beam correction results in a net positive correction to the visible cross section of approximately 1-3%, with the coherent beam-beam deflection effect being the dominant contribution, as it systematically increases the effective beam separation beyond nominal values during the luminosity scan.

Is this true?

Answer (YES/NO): NO